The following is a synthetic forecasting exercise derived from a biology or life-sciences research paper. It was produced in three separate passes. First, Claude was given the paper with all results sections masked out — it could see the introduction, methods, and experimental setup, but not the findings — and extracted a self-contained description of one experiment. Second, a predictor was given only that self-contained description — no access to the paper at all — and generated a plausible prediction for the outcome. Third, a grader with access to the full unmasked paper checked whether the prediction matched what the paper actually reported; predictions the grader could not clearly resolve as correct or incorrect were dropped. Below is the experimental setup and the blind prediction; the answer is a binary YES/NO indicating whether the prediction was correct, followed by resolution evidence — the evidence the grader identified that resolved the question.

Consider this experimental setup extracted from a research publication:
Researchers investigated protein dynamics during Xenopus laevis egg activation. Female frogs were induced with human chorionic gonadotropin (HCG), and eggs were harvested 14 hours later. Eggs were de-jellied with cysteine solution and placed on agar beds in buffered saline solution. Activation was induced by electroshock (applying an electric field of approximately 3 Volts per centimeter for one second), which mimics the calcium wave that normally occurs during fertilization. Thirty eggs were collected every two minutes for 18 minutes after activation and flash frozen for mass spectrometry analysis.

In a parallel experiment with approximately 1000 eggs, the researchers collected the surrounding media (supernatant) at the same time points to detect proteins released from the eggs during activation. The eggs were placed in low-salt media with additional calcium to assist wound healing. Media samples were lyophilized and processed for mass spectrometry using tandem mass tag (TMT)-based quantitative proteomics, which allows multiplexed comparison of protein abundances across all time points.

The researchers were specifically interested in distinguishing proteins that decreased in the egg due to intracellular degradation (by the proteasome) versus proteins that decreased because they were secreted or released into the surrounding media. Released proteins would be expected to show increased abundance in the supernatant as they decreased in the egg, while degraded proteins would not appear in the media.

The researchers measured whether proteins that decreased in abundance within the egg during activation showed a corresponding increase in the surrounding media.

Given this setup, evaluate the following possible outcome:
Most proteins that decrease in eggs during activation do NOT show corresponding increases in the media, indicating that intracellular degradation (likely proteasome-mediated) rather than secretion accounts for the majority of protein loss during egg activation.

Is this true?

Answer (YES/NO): NO